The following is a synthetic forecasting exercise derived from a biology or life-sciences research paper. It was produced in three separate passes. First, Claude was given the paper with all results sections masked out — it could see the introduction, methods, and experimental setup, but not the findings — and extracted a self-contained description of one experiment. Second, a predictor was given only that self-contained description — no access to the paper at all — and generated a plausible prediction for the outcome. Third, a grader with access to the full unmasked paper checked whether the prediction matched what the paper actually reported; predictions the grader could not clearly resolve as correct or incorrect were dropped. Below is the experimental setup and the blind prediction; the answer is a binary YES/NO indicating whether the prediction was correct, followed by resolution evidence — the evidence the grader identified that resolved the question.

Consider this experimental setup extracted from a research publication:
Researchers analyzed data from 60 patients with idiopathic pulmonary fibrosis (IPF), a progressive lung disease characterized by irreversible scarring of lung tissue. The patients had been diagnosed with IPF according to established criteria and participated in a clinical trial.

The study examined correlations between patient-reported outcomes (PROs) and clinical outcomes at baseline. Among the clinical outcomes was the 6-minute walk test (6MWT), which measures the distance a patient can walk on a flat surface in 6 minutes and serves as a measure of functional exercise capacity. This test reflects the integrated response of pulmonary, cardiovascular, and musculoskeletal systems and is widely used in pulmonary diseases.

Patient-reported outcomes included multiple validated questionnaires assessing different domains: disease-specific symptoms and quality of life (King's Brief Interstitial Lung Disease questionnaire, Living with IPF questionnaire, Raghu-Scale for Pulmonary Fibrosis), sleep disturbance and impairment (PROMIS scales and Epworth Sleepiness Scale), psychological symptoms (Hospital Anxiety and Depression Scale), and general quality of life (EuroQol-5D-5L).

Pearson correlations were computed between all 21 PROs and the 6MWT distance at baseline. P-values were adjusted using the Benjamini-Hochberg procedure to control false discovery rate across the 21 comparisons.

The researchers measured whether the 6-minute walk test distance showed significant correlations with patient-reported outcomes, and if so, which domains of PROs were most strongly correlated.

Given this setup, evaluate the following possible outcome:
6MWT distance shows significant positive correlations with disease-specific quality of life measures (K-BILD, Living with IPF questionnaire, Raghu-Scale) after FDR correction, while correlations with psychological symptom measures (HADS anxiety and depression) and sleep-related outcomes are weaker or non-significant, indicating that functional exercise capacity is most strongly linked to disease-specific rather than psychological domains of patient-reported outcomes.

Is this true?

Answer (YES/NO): NO